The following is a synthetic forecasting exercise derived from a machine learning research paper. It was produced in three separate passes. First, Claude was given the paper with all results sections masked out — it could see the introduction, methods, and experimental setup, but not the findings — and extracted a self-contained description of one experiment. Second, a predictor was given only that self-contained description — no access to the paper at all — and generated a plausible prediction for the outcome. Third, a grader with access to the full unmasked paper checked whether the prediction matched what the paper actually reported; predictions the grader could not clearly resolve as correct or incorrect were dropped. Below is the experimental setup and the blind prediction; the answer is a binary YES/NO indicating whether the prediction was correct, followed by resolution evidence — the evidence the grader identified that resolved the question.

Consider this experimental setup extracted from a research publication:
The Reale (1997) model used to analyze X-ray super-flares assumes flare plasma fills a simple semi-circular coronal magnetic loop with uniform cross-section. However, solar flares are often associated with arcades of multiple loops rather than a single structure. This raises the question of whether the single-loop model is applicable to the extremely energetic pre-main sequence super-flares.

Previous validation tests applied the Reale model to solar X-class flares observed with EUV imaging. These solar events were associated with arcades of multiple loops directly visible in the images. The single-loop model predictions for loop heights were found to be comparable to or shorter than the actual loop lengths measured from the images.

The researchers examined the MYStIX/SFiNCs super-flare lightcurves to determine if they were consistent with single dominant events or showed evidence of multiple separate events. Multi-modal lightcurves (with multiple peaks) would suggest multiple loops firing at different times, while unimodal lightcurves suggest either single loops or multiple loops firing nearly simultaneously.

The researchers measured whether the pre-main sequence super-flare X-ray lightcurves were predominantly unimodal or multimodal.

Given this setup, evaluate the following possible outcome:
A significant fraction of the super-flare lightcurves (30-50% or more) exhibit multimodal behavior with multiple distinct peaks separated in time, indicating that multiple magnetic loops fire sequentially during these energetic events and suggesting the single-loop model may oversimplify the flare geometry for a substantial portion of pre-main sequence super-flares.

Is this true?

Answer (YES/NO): NO